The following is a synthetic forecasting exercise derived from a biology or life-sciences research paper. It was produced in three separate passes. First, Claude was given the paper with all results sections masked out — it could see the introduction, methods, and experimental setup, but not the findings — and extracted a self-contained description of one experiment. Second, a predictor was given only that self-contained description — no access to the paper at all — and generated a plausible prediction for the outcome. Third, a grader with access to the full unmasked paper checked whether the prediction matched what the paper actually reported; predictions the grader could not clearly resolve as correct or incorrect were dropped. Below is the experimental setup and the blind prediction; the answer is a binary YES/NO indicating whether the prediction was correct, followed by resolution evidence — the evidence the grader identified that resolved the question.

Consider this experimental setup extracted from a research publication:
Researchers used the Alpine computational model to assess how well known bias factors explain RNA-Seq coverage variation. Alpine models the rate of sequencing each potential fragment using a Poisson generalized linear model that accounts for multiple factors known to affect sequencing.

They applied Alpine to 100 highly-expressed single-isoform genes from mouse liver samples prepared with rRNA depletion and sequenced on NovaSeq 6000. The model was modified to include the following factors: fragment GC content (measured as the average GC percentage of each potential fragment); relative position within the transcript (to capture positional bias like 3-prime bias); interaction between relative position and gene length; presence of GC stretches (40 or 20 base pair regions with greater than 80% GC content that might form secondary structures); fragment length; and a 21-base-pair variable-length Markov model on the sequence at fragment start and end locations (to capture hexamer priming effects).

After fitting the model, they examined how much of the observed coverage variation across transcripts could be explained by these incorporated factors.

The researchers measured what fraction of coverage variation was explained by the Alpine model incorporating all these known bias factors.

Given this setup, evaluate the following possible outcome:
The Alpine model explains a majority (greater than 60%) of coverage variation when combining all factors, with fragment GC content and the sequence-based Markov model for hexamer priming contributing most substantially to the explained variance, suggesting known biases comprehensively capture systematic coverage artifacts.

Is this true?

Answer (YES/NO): NO